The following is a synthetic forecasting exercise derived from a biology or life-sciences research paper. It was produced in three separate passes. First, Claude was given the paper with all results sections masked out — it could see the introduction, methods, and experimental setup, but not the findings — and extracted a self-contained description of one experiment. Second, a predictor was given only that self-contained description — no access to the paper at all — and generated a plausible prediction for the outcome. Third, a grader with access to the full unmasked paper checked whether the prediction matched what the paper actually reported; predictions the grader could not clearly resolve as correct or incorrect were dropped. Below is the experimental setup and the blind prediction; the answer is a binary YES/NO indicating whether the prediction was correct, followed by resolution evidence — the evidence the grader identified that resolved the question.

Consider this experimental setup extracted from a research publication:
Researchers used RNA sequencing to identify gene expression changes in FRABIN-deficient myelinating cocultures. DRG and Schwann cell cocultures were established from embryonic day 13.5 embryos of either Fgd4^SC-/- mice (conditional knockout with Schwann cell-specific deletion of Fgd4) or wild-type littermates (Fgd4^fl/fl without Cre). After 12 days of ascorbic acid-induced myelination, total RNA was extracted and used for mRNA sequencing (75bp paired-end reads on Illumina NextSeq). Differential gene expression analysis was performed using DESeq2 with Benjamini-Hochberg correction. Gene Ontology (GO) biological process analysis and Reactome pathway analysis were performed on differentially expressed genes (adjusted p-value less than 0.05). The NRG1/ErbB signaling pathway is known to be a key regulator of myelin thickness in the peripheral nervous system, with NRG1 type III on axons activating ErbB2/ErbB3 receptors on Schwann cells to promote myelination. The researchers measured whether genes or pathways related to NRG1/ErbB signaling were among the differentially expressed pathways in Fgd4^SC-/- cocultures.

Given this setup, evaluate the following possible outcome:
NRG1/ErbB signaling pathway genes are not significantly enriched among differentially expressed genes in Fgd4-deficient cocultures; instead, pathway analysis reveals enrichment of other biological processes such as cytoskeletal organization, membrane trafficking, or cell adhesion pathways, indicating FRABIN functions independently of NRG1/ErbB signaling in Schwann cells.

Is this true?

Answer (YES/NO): NO